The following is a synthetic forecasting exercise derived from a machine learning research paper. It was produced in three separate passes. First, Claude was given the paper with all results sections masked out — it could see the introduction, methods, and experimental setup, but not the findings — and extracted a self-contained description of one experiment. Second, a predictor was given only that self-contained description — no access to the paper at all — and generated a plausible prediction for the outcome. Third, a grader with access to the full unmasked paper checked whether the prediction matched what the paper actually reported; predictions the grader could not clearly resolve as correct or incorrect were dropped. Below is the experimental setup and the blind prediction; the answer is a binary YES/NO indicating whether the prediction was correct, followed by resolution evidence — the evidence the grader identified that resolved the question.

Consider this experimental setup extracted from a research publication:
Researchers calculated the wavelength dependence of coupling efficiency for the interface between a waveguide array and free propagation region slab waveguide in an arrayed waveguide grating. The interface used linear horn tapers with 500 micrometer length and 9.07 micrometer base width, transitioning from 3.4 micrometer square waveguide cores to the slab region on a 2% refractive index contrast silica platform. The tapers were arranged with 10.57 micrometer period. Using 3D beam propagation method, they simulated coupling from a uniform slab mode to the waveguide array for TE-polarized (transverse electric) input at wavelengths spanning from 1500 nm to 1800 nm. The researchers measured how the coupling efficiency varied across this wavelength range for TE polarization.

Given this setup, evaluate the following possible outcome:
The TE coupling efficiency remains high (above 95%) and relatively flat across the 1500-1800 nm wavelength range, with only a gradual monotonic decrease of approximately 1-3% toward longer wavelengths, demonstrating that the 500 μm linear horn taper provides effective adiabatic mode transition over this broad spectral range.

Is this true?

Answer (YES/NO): NO